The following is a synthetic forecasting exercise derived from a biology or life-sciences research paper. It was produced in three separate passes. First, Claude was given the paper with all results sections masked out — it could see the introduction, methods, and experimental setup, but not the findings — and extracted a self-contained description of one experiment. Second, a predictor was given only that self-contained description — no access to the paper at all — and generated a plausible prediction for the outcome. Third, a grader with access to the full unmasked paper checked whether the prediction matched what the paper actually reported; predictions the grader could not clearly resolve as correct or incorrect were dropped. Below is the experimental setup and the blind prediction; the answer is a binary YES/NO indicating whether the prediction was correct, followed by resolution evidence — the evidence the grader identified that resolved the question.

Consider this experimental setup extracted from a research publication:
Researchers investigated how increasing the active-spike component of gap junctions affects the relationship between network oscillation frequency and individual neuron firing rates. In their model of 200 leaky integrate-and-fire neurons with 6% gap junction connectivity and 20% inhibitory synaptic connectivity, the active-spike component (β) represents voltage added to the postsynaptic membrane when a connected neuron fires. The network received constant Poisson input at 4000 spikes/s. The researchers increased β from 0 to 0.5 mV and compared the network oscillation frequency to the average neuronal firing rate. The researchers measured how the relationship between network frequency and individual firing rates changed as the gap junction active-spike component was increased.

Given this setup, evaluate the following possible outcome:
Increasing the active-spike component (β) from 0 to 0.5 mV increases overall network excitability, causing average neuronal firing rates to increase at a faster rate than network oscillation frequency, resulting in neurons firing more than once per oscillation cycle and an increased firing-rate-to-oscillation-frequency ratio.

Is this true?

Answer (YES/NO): NO